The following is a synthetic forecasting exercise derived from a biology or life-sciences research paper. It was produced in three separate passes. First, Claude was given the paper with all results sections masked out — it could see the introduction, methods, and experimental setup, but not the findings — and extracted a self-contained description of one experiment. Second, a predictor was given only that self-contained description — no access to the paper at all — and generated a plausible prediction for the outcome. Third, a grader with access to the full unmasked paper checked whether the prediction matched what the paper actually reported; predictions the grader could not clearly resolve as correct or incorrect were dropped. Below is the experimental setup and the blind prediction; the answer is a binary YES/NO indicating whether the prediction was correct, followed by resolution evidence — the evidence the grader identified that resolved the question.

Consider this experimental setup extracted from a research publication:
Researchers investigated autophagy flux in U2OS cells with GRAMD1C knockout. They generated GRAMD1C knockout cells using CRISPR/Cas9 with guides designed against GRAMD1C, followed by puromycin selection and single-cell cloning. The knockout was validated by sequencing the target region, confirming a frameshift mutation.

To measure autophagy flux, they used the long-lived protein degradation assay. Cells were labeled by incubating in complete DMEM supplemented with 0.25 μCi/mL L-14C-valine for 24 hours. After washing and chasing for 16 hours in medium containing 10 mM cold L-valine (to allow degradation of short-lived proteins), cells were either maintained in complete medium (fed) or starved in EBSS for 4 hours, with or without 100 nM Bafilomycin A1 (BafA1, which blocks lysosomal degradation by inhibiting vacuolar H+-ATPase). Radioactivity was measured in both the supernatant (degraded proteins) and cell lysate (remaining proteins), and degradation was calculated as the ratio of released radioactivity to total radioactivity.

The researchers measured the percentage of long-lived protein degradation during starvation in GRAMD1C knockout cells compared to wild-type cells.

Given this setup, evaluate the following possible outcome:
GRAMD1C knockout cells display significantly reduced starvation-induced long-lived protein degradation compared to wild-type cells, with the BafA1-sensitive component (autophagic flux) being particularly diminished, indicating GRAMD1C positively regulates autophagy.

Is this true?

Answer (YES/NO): NO